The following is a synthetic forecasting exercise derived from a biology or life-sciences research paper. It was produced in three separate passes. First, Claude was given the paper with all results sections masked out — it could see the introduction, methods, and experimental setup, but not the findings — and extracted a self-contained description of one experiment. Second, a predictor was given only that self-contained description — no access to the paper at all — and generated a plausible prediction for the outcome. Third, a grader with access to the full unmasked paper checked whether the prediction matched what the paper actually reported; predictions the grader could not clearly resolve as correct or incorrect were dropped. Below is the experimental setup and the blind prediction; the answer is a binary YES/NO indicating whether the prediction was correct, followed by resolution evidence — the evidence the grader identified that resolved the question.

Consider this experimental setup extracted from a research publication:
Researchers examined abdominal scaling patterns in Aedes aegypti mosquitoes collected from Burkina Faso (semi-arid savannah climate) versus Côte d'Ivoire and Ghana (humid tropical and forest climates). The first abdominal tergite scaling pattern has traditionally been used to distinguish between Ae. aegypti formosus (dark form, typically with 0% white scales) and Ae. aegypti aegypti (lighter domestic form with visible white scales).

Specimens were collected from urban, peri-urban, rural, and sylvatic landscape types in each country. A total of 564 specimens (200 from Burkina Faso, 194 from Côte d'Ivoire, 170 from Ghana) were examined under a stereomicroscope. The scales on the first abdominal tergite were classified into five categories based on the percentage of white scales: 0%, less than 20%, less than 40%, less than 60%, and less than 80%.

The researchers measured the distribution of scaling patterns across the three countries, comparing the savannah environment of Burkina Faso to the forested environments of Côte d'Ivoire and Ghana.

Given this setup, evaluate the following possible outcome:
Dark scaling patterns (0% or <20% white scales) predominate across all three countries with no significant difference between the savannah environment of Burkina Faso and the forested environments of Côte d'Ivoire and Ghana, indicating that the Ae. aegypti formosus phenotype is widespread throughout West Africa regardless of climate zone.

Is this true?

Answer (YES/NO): NO